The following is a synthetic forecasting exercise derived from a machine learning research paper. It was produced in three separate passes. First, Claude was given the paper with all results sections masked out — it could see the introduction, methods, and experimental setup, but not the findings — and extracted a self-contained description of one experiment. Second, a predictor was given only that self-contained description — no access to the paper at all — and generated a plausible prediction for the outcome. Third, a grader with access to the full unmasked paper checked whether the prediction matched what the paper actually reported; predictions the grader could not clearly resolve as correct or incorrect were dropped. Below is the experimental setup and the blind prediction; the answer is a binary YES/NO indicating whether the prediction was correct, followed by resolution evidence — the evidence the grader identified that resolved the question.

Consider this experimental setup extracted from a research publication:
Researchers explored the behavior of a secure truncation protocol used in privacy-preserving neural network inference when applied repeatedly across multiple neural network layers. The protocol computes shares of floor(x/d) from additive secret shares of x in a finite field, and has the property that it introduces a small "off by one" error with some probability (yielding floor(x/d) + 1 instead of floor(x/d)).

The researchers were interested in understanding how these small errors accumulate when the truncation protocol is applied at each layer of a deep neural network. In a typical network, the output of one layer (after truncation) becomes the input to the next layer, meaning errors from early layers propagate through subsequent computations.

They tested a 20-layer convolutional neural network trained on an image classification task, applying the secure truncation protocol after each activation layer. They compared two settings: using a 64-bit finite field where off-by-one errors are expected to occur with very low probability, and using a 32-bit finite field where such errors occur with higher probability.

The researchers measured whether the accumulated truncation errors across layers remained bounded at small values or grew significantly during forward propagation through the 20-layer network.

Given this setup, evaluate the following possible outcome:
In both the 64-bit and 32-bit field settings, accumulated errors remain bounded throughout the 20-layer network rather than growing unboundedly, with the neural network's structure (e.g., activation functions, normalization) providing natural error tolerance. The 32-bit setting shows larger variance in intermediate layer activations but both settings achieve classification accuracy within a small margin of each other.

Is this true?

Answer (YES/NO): NO